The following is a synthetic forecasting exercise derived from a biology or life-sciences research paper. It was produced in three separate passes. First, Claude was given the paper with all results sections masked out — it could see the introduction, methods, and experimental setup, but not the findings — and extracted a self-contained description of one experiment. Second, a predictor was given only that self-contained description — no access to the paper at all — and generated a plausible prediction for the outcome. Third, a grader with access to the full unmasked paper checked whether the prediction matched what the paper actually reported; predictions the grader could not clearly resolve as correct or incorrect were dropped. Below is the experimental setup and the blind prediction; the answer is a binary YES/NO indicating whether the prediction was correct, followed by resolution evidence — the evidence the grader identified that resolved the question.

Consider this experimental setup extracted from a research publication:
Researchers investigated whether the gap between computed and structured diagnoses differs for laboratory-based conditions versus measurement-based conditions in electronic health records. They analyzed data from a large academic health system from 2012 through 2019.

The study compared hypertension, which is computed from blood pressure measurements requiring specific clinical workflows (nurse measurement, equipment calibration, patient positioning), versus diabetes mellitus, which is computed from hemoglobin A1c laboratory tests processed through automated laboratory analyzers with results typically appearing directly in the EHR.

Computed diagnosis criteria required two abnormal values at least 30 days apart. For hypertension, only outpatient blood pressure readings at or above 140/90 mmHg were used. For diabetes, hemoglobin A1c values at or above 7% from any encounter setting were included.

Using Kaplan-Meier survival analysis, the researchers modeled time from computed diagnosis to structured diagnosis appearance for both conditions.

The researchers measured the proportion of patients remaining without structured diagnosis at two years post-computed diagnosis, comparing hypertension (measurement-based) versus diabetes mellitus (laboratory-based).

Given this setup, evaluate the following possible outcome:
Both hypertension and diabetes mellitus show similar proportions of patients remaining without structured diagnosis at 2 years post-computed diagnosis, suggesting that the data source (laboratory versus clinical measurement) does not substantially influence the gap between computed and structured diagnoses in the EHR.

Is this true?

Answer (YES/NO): NO